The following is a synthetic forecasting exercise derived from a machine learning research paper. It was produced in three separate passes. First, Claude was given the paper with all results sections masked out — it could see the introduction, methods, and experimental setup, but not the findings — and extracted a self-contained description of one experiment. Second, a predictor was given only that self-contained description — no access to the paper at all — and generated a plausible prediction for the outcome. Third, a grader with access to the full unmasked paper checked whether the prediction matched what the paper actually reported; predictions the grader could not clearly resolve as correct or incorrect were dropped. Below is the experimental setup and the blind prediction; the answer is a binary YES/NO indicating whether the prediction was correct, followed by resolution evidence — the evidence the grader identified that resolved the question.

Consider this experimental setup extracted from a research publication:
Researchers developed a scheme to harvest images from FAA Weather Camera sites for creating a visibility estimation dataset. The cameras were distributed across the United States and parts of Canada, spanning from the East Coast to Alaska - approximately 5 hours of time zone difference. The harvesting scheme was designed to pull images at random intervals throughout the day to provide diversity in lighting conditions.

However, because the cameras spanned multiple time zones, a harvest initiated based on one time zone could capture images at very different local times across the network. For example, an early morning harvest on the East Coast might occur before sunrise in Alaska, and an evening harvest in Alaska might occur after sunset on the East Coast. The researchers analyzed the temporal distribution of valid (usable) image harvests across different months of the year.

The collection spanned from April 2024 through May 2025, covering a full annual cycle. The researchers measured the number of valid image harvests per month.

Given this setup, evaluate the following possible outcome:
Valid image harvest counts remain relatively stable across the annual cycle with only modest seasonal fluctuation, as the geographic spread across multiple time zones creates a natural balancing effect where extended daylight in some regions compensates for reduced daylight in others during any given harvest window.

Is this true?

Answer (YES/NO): NO